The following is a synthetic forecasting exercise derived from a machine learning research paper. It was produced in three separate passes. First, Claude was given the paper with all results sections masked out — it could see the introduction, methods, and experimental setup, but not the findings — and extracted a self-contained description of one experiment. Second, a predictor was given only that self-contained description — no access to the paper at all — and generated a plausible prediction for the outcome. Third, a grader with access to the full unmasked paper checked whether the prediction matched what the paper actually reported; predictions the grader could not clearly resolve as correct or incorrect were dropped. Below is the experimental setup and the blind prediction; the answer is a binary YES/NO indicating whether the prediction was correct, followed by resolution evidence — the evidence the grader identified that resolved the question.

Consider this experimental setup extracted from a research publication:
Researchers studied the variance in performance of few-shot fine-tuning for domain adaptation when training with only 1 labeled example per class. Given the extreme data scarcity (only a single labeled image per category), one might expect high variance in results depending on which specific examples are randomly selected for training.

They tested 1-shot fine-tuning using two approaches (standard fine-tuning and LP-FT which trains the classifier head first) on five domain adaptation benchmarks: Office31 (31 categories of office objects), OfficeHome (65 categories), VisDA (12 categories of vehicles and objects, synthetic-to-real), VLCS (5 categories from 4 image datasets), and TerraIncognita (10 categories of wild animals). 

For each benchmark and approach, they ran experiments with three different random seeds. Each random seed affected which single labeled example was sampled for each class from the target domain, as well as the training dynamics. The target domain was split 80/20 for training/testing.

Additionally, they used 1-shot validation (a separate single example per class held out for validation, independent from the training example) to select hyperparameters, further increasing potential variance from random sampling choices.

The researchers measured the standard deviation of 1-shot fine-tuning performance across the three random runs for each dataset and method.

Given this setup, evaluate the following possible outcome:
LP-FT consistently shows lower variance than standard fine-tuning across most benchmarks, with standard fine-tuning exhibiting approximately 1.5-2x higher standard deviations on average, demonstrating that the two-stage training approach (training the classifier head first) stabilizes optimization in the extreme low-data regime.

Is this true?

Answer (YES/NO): NO